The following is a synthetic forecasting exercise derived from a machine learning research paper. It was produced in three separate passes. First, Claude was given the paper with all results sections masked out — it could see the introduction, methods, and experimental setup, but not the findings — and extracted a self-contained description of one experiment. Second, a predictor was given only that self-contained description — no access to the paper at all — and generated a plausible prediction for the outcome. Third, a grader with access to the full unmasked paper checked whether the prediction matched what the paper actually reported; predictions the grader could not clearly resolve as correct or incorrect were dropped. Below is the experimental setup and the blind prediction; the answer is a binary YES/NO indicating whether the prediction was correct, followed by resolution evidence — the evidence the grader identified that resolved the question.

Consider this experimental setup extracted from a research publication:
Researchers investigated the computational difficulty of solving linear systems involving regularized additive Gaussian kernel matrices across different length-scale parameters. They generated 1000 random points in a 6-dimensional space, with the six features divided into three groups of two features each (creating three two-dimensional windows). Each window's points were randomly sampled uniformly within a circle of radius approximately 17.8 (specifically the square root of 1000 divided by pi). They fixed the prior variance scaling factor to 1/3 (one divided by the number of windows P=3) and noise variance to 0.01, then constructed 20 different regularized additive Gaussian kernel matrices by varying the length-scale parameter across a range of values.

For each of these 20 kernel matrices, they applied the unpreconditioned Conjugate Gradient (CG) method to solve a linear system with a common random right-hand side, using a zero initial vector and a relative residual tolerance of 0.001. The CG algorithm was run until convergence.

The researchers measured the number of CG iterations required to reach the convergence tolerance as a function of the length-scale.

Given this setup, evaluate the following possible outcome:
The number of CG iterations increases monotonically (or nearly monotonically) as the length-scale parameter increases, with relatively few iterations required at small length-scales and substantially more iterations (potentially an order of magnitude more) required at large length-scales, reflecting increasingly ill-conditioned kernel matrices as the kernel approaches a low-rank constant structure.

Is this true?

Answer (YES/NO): NO